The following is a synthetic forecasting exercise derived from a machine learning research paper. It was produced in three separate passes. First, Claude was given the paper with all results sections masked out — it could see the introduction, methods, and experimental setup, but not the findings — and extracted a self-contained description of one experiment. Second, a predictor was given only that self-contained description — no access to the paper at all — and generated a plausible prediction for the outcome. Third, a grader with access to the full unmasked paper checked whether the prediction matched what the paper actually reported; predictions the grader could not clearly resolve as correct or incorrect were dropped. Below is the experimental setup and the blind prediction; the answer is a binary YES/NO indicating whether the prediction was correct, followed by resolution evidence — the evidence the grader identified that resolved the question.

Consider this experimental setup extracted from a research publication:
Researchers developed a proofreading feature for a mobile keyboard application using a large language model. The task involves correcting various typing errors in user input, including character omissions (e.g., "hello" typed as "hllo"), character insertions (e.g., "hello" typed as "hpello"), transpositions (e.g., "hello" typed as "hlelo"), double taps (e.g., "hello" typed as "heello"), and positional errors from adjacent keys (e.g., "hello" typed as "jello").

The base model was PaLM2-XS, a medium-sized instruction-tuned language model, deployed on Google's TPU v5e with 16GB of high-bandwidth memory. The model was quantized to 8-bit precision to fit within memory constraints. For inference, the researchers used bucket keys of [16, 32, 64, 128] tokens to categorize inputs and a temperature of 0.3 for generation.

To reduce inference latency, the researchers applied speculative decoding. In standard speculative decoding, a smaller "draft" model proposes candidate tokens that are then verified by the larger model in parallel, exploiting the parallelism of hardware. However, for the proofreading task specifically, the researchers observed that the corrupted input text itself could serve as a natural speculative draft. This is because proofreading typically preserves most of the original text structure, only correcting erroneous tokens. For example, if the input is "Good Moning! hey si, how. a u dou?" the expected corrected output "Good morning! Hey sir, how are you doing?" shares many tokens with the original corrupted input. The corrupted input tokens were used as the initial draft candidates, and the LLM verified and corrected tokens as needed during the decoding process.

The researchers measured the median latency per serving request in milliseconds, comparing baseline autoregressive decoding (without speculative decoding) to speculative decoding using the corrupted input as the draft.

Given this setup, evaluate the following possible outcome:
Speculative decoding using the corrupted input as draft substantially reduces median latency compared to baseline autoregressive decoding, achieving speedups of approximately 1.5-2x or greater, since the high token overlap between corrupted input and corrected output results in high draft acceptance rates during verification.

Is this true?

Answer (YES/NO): YES